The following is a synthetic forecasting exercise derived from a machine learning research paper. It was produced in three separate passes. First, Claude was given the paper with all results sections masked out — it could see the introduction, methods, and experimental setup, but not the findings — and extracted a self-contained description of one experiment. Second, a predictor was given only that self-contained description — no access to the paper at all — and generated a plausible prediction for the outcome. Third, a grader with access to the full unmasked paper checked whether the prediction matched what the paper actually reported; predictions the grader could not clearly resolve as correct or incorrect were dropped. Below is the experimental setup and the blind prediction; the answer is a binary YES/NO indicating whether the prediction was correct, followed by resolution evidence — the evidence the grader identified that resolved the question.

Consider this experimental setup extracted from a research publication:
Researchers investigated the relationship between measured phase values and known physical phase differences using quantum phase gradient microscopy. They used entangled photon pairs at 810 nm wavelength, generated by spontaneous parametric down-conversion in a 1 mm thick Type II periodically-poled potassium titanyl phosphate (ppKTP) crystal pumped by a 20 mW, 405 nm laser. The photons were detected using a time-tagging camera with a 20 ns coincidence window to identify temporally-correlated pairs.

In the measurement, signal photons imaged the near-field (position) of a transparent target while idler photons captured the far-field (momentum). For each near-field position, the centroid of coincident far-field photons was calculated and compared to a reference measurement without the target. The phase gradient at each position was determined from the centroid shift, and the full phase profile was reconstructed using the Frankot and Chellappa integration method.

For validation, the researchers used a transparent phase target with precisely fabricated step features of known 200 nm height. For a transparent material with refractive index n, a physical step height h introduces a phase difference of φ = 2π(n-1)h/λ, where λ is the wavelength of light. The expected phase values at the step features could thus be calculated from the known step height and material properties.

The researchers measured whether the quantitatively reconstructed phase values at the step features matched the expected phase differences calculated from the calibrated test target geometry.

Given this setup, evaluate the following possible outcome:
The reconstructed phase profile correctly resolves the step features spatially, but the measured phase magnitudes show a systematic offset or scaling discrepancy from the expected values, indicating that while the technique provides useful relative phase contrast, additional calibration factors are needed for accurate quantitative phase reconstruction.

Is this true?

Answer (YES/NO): NO